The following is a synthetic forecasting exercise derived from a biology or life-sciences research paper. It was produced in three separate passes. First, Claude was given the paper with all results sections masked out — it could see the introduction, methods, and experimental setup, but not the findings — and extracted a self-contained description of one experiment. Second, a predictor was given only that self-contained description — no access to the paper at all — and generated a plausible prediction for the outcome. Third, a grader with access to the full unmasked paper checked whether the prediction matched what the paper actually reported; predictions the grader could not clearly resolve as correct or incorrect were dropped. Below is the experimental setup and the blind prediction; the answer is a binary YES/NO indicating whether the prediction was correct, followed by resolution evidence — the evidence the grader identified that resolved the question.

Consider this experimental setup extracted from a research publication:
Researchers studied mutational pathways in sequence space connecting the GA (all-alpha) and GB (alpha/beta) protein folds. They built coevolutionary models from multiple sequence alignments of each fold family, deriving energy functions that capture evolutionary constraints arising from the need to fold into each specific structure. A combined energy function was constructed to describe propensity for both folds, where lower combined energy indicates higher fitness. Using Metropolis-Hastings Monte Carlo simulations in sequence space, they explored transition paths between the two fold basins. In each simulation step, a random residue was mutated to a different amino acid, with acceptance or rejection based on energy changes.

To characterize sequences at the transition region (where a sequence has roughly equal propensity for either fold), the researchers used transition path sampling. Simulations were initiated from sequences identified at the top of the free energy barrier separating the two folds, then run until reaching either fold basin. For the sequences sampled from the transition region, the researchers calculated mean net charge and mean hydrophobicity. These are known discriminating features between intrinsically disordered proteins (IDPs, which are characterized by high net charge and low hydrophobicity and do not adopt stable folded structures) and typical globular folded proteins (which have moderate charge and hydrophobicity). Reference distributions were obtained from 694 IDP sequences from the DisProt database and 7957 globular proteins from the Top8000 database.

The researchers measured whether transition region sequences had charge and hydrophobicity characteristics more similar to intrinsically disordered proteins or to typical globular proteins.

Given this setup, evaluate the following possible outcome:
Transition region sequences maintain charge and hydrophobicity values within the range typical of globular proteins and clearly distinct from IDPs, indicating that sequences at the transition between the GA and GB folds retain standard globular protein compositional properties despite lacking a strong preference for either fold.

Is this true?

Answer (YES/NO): NO